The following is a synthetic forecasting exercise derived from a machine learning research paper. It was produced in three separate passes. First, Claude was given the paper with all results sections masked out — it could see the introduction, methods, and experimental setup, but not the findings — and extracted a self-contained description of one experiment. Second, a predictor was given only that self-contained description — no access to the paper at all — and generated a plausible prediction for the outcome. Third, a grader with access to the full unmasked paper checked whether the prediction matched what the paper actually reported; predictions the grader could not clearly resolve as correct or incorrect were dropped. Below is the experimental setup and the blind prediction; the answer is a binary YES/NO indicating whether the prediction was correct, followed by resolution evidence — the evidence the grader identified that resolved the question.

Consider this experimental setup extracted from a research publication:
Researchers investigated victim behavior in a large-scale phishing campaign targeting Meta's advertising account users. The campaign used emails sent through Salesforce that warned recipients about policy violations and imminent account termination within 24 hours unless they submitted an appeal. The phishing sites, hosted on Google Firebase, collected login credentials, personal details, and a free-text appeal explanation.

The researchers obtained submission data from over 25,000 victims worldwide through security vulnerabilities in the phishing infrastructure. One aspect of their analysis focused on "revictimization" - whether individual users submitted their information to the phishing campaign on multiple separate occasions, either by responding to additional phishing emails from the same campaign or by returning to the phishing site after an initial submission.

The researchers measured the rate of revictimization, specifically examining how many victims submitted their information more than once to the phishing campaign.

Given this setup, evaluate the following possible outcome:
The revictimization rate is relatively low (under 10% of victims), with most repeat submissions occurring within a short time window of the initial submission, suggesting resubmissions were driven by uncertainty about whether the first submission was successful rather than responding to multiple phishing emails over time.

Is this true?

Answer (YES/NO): NO